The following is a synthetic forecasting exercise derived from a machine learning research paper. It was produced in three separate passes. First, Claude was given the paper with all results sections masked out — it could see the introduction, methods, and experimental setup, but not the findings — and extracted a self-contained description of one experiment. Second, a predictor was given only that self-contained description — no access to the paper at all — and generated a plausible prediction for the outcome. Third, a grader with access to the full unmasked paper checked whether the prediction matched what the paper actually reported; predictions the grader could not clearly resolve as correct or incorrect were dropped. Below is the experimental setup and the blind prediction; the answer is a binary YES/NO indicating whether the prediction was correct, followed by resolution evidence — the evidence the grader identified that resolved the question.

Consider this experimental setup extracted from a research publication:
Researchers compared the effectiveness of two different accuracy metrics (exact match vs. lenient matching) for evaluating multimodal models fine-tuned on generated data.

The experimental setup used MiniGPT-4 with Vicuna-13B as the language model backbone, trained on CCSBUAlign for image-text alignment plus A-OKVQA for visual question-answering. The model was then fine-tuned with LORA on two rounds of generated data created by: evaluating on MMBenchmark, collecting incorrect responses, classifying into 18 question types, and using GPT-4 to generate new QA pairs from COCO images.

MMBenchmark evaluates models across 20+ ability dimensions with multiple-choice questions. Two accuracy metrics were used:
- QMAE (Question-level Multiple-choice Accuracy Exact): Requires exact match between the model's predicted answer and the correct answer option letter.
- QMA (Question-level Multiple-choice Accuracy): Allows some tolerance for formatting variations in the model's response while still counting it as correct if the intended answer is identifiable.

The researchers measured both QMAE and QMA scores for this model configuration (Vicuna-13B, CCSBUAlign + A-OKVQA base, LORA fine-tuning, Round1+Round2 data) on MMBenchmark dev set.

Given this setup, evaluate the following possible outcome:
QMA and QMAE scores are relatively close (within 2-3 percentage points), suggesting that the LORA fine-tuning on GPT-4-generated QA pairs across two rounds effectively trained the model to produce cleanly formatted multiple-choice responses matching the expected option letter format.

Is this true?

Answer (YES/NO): NO